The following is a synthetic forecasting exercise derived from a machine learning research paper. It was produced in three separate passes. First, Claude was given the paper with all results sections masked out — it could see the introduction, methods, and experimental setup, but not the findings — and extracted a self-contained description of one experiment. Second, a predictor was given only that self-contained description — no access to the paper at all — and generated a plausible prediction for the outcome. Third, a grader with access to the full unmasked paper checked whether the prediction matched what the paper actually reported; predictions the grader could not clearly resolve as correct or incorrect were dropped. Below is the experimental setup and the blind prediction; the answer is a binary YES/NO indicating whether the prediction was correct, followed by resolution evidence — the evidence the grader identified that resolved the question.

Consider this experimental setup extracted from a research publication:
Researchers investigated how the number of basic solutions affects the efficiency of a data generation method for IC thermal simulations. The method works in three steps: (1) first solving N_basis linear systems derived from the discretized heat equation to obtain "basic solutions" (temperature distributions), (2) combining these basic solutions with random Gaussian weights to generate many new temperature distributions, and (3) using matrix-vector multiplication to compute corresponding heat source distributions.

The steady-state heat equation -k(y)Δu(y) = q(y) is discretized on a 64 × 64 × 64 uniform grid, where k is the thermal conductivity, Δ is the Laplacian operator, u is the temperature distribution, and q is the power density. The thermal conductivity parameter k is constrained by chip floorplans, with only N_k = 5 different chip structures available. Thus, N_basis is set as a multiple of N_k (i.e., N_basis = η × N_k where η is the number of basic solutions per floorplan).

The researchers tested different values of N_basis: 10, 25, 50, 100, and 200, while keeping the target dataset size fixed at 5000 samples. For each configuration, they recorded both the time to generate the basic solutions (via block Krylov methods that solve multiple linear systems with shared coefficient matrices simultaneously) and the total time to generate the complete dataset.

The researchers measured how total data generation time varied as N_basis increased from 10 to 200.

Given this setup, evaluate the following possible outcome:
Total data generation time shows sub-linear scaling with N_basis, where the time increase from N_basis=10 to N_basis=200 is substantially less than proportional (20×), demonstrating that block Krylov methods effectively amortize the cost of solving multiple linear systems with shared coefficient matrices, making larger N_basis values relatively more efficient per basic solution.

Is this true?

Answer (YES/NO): NO